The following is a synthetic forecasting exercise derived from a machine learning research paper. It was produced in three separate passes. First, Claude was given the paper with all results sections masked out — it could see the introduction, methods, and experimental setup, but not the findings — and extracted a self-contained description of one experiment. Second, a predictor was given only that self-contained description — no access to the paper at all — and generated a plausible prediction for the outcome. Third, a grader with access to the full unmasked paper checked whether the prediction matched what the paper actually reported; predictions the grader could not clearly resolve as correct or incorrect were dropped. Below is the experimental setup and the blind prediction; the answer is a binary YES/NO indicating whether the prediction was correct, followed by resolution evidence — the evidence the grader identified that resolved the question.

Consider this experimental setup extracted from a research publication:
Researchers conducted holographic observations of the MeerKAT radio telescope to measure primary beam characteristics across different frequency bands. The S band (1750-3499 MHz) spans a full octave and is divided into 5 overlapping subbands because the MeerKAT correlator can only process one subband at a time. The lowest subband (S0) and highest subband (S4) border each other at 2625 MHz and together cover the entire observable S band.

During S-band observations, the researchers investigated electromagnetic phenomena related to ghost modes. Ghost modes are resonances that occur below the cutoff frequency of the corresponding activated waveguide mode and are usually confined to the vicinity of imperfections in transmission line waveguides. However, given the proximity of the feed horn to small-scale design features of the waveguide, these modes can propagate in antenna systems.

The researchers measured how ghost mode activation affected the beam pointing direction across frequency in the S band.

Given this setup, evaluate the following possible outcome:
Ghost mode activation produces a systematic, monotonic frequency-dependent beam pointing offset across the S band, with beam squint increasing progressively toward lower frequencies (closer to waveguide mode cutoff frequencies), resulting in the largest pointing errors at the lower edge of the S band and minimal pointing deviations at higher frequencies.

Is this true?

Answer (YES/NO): NO